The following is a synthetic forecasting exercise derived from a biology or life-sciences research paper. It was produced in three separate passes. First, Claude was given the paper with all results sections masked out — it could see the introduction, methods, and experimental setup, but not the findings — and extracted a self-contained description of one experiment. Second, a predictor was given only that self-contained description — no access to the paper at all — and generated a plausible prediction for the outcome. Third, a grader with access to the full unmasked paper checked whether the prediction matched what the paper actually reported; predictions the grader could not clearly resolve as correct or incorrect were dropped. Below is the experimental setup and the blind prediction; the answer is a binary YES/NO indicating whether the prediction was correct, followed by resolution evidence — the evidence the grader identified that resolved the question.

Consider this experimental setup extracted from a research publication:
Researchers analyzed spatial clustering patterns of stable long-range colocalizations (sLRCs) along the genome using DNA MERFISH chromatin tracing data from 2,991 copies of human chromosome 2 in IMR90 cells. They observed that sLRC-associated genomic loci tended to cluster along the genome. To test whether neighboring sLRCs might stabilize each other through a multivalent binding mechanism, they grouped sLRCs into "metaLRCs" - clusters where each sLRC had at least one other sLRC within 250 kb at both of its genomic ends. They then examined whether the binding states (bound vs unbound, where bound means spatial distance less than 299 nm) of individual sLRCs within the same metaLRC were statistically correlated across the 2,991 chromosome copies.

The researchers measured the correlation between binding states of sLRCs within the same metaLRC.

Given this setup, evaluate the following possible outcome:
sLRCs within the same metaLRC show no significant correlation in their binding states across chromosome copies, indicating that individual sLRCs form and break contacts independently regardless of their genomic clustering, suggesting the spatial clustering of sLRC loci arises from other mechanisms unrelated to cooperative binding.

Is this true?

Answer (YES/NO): NO